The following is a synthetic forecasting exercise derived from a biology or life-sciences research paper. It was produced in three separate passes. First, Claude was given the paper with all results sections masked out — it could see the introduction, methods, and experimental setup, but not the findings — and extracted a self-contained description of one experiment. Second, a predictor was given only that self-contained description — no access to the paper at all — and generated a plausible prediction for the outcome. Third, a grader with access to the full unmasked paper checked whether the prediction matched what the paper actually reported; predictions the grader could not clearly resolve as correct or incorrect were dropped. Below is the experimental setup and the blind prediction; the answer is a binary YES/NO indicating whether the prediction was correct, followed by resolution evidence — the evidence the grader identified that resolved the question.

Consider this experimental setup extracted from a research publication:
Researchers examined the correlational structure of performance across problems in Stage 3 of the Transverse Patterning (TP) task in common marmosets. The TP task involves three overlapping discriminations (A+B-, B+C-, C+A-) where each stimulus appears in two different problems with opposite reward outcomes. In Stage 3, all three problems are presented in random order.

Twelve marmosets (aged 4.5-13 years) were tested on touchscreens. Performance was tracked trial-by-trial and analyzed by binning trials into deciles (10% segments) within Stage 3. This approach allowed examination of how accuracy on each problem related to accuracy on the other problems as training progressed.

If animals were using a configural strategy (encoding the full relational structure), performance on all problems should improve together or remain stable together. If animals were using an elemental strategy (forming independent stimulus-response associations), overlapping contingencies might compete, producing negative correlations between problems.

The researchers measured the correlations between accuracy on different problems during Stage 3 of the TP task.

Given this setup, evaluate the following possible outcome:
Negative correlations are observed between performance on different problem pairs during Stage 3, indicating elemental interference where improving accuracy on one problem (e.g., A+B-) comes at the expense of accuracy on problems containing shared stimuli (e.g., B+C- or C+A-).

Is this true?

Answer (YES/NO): YES